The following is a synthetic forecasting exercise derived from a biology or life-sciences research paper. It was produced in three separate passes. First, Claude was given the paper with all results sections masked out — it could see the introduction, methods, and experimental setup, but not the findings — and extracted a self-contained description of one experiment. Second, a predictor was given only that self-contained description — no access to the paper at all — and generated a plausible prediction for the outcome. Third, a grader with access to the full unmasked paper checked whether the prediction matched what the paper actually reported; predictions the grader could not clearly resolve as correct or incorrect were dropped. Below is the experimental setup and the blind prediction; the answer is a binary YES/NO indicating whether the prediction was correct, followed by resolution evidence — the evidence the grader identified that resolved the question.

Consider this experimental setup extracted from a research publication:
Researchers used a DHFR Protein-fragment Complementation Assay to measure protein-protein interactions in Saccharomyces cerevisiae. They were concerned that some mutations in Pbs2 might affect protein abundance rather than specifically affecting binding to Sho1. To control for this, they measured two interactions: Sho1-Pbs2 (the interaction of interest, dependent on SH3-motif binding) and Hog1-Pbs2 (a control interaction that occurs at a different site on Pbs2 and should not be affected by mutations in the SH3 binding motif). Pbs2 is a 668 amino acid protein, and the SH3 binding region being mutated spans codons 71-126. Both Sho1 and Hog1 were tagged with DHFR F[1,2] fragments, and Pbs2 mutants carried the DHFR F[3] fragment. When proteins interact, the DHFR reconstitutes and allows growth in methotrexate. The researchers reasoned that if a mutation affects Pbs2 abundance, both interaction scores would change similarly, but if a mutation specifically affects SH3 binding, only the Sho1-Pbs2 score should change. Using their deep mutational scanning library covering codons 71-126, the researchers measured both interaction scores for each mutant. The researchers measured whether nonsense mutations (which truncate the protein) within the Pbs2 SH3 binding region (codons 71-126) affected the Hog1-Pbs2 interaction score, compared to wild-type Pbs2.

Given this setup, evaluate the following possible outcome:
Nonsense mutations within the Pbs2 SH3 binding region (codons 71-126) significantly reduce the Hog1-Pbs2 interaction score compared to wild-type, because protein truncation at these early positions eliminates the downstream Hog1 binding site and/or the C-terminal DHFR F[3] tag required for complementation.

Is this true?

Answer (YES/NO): YES